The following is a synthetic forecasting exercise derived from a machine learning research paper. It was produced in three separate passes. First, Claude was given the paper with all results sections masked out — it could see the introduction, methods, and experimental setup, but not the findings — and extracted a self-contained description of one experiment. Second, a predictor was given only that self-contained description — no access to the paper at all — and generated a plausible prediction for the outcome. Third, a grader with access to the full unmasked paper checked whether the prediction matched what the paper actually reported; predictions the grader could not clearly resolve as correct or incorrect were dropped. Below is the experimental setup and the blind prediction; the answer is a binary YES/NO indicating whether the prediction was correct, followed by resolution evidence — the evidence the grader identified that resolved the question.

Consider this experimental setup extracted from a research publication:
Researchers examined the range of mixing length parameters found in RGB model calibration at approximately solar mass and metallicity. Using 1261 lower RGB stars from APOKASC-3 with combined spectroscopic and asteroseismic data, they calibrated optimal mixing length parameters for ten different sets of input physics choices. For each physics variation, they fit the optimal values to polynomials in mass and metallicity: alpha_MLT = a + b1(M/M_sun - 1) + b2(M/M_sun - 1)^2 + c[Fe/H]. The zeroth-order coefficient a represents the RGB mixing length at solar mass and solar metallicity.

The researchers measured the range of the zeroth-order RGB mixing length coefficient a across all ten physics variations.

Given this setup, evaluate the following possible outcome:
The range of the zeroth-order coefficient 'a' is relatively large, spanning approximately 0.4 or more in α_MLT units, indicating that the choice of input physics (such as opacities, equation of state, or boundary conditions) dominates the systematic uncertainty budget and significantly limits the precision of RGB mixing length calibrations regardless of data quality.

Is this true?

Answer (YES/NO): NO